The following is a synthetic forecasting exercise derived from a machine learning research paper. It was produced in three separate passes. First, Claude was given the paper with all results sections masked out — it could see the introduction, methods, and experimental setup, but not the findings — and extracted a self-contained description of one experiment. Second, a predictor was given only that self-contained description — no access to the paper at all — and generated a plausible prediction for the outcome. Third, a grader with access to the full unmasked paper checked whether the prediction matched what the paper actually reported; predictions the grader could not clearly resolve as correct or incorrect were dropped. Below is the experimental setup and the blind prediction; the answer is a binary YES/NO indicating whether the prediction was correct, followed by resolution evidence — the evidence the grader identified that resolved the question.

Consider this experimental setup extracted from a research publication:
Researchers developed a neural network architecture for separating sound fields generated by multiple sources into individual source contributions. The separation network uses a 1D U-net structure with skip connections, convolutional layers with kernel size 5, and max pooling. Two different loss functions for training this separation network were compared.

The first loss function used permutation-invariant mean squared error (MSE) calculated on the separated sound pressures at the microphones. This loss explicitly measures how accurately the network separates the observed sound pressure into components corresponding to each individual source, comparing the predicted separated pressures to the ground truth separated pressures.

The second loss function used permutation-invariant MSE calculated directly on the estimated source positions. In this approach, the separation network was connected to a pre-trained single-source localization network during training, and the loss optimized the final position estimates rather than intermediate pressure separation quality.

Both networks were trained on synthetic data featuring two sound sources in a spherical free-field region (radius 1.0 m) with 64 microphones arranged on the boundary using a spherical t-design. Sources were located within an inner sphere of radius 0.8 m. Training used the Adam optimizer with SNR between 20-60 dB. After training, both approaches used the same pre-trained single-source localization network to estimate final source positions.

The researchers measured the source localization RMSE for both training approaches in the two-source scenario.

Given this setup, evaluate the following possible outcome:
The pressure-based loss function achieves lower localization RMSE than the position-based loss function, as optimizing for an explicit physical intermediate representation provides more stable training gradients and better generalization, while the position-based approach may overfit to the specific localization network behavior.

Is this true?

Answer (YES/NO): YES